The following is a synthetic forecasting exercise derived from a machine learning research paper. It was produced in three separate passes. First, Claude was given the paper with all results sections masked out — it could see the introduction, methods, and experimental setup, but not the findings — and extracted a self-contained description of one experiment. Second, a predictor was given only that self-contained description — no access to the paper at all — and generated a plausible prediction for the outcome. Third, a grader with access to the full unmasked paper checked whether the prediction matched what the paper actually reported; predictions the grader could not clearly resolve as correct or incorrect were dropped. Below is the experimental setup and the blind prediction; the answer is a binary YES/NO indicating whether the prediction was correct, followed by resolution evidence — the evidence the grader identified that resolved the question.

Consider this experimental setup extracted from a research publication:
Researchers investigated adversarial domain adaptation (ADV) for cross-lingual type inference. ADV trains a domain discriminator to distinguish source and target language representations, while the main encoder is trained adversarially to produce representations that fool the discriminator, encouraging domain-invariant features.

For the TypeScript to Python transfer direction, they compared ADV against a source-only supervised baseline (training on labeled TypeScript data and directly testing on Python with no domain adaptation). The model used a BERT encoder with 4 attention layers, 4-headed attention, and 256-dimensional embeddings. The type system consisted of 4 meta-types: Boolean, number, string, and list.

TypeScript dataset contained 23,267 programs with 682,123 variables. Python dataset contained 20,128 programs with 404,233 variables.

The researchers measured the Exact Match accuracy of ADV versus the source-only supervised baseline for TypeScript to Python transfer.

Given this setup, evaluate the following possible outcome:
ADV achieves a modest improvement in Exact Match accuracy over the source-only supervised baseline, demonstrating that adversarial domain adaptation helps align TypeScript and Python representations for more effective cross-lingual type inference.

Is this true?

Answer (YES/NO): YES